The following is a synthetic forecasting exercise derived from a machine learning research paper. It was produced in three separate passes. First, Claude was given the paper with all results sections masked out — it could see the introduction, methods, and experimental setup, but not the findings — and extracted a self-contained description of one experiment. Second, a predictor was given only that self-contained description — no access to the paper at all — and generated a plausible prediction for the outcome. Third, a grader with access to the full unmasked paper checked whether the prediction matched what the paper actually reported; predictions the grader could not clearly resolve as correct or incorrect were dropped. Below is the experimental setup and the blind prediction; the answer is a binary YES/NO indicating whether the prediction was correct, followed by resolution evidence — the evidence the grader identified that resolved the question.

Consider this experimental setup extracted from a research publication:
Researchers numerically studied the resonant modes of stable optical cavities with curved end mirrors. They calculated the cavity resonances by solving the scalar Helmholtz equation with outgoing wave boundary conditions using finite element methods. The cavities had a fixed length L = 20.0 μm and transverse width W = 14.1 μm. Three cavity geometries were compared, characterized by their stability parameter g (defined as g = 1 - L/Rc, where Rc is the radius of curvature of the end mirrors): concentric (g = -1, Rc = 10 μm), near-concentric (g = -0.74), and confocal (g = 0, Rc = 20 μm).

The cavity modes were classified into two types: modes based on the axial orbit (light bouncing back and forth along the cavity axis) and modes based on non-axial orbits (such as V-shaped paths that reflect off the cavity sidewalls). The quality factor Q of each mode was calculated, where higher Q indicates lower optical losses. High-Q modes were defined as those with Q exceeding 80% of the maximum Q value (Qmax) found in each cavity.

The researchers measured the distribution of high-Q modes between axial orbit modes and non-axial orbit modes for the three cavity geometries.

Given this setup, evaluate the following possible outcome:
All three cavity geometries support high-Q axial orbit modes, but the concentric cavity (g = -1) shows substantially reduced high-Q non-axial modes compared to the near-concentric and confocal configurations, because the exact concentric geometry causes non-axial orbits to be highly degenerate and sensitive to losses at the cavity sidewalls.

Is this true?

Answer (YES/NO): NO